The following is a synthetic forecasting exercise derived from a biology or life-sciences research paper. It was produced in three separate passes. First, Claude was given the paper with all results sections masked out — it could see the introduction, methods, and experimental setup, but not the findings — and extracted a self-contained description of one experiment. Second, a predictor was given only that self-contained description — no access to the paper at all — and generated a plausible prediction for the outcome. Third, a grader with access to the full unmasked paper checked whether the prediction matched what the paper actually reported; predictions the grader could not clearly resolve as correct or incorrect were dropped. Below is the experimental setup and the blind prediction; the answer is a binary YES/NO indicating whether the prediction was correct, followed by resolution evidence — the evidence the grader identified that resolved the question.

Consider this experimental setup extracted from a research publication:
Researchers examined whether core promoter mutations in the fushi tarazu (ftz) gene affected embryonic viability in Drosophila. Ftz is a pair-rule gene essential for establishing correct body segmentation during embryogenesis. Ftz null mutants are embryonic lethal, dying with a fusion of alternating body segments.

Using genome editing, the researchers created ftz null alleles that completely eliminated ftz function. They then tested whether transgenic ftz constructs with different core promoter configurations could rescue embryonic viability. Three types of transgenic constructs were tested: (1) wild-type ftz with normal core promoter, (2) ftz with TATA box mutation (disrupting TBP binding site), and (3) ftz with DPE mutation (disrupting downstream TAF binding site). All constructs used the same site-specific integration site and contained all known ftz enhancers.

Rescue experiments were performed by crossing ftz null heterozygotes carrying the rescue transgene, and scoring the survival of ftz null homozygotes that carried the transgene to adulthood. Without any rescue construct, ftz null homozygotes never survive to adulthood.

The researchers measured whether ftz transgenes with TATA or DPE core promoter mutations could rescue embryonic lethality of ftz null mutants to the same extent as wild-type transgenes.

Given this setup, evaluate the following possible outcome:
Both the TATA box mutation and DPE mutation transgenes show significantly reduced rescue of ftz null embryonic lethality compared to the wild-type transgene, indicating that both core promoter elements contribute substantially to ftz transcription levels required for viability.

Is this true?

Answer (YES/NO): YES